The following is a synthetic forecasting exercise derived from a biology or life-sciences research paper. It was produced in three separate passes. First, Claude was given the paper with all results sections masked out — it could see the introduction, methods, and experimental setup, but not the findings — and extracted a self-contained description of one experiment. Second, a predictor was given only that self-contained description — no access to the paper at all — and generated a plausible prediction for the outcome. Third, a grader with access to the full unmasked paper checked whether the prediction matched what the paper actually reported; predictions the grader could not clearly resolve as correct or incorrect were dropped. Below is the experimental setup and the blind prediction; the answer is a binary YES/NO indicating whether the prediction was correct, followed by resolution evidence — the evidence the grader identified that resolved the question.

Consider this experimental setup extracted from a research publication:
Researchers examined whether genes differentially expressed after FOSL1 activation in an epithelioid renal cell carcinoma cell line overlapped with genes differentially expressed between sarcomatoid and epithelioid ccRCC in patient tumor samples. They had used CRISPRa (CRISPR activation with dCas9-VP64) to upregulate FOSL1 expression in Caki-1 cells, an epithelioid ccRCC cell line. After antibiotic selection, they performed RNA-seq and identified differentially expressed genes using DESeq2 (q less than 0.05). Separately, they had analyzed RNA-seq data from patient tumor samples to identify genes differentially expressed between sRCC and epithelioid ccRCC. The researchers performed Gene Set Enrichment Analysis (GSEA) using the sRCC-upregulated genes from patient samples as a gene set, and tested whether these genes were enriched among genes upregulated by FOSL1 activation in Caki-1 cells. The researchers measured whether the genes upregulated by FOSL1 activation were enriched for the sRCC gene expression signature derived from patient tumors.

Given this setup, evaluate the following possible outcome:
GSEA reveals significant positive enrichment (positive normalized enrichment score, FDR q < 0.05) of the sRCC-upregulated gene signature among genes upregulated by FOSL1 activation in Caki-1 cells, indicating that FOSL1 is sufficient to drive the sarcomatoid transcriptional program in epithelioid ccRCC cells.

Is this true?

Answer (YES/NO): YES